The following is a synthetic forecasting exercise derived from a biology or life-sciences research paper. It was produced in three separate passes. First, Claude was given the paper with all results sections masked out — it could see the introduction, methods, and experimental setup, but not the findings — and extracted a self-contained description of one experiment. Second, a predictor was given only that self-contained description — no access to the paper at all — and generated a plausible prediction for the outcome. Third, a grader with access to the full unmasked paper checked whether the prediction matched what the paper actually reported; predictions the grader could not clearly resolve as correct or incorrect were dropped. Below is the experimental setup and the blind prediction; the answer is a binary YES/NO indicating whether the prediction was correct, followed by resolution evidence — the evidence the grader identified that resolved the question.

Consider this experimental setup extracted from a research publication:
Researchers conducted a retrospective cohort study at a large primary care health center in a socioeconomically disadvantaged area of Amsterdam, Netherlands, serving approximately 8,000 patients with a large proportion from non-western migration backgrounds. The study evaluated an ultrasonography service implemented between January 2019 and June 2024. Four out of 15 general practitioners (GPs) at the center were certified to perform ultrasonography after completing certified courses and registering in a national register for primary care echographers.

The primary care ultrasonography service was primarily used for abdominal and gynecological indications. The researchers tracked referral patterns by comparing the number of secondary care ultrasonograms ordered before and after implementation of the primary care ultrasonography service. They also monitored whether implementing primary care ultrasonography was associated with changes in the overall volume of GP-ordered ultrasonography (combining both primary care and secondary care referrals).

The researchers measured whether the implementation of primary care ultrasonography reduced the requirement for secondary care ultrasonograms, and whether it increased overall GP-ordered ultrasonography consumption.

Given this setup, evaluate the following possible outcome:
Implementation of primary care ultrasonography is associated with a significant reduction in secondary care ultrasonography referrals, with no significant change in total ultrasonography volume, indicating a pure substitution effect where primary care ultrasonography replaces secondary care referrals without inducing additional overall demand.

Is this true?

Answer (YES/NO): YES